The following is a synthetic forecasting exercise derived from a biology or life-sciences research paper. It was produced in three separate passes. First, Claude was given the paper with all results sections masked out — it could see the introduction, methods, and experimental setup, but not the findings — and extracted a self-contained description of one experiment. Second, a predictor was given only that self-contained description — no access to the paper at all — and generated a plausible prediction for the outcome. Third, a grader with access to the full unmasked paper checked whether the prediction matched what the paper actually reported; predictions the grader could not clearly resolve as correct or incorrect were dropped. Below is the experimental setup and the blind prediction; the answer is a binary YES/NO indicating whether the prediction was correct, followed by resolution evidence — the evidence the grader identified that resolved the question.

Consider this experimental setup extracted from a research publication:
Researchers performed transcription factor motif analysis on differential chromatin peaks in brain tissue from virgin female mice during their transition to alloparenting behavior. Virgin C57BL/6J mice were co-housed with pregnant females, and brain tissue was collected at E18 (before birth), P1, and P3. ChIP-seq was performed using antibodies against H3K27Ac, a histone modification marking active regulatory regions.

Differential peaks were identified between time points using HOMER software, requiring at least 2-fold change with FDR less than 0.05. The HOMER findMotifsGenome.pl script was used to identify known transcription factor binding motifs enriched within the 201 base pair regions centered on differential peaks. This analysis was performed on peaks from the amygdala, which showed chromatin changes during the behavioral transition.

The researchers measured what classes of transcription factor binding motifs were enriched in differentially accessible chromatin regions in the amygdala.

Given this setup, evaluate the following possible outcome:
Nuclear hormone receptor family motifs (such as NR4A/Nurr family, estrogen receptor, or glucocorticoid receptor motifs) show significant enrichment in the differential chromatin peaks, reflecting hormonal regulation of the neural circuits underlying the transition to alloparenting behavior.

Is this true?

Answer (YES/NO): NO